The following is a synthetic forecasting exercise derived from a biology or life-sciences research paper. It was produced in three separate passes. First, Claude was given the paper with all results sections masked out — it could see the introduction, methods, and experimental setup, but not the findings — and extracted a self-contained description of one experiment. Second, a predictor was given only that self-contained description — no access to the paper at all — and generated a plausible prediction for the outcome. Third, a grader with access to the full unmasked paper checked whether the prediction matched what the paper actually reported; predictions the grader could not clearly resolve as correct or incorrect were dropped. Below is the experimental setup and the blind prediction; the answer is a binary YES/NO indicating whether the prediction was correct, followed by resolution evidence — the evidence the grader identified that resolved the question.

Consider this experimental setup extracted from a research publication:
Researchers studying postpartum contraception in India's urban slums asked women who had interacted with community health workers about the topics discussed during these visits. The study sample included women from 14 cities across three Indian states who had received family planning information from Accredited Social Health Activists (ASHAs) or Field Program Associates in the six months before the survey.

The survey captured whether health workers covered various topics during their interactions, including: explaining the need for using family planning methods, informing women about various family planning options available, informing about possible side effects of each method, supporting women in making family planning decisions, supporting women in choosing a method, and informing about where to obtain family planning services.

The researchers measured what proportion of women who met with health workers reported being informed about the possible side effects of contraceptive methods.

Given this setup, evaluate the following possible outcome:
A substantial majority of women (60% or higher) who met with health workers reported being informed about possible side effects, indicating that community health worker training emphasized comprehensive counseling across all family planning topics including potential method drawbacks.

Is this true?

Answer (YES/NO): NO